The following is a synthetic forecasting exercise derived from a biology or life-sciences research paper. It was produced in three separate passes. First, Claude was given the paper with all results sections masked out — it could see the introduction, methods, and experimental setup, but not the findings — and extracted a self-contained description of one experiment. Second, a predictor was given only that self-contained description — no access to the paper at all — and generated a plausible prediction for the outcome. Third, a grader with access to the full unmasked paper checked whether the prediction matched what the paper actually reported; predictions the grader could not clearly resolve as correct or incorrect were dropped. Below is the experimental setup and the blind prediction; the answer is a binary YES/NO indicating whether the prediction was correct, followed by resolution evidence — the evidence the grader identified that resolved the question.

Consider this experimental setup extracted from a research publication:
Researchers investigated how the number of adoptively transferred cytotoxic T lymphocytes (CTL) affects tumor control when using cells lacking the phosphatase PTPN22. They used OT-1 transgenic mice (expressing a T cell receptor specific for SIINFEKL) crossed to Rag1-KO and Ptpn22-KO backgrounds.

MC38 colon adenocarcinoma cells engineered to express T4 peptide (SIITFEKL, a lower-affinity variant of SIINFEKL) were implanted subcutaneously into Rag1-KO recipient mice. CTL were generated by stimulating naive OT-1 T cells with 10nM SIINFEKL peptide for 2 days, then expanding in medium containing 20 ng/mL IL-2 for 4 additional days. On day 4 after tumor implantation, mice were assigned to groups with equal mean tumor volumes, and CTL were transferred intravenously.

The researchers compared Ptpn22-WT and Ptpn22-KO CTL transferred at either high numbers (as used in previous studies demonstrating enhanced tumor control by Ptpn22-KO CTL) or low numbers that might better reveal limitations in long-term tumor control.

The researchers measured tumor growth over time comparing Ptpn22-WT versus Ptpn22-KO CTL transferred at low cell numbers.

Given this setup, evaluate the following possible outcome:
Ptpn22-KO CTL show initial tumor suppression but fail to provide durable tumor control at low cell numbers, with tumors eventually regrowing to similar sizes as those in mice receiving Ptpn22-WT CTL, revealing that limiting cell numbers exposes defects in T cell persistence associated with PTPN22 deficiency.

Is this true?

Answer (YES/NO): NO